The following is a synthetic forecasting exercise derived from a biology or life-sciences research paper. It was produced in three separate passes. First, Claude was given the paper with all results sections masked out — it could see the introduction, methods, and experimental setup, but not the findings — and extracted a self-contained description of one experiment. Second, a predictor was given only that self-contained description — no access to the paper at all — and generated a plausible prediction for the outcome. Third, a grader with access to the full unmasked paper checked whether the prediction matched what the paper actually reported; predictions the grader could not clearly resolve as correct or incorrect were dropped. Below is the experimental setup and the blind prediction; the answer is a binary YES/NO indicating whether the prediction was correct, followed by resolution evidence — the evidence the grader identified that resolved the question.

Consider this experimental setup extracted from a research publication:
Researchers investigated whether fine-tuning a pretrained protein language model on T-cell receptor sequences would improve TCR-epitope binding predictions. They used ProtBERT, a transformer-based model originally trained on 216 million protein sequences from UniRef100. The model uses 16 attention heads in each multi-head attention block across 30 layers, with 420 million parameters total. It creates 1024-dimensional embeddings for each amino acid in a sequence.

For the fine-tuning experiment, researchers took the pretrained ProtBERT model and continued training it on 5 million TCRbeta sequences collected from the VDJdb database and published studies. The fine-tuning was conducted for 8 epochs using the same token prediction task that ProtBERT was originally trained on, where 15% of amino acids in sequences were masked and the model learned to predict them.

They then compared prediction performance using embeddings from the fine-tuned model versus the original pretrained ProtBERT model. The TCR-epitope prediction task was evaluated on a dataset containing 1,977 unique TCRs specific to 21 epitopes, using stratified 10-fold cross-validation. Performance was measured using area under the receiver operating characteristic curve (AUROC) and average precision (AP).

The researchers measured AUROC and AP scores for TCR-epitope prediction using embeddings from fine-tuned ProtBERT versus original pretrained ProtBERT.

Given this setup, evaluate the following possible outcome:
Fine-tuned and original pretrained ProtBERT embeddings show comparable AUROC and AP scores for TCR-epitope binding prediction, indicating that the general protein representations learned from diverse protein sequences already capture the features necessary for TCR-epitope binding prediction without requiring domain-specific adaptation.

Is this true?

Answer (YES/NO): YES